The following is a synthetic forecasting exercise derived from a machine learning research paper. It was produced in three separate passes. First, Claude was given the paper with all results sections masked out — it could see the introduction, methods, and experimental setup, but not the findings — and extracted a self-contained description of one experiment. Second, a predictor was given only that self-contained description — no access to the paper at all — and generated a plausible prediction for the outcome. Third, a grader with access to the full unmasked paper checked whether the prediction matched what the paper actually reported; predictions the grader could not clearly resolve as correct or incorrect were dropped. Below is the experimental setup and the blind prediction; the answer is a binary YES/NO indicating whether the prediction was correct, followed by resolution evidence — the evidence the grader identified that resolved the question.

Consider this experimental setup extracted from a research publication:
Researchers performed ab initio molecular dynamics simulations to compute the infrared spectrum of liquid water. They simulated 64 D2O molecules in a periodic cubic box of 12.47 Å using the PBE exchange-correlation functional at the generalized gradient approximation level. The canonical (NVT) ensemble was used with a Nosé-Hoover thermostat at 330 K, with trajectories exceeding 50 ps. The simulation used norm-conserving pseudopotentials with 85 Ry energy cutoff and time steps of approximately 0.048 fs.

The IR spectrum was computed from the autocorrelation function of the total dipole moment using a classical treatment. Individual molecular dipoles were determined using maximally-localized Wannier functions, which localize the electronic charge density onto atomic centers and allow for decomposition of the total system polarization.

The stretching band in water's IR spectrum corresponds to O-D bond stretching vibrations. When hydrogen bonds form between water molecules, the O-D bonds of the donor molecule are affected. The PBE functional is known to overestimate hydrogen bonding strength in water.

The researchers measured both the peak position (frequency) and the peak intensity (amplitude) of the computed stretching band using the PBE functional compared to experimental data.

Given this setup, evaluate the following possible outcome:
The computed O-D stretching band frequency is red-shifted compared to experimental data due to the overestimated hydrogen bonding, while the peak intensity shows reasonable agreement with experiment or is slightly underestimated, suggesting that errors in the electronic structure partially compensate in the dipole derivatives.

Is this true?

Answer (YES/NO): NO